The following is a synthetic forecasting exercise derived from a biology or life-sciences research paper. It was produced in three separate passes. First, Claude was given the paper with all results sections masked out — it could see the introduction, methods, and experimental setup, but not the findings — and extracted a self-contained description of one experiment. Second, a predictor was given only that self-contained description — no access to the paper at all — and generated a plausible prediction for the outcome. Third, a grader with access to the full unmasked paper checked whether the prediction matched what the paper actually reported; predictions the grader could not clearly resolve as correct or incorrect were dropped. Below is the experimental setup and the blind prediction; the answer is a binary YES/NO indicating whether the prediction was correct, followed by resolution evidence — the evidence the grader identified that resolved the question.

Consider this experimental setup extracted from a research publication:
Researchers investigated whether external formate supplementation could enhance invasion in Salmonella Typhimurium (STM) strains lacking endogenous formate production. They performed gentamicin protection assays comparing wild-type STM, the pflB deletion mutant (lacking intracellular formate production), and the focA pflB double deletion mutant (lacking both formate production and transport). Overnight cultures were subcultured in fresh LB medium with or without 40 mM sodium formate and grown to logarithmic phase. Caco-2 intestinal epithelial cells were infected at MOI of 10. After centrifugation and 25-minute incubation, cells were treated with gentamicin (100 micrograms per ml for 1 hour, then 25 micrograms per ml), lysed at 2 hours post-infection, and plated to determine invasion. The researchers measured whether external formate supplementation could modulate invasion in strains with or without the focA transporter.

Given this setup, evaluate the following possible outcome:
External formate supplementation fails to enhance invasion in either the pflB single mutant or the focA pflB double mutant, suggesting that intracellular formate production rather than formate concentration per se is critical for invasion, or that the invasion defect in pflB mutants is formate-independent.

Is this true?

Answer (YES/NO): NO